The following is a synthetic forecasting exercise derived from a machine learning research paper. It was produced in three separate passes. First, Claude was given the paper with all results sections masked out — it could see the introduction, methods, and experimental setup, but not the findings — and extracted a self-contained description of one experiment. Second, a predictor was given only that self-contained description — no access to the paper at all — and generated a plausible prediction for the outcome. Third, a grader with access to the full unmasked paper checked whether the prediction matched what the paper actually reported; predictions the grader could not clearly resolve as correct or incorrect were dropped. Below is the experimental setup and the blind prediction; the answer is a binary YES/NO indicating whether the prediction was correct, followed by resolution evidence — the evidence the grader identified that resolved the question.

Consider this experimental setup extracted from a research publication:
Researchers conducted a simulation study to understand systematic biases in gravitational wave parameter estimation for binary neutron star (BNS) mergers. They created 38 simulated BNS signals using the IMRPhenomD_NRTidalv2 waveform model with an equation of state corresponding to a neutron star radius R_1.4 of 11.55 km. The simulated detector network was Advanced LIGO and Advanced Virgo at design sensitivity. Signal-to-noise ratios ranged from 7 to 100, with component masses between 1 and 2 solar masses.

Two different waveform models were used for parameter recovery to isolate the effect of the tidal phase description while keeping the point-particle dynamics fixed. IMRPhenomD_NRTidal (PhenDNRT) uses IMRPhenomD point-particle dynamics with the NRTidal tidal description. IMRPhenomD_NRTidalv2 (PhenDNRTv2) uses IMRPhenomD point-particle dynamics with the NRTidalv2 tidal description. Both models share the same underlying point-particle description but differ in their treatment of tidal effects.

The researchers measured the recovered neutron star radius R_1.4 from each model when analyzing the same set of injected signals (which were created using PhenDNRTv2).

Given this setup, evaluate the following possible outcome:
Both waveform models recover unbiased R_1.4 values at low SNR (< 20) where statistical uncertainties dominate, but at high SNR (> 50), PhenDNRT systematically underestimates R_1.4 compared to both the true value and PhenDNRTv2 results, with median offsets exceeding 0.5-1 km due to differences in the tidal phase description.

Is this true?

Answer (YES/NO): NO